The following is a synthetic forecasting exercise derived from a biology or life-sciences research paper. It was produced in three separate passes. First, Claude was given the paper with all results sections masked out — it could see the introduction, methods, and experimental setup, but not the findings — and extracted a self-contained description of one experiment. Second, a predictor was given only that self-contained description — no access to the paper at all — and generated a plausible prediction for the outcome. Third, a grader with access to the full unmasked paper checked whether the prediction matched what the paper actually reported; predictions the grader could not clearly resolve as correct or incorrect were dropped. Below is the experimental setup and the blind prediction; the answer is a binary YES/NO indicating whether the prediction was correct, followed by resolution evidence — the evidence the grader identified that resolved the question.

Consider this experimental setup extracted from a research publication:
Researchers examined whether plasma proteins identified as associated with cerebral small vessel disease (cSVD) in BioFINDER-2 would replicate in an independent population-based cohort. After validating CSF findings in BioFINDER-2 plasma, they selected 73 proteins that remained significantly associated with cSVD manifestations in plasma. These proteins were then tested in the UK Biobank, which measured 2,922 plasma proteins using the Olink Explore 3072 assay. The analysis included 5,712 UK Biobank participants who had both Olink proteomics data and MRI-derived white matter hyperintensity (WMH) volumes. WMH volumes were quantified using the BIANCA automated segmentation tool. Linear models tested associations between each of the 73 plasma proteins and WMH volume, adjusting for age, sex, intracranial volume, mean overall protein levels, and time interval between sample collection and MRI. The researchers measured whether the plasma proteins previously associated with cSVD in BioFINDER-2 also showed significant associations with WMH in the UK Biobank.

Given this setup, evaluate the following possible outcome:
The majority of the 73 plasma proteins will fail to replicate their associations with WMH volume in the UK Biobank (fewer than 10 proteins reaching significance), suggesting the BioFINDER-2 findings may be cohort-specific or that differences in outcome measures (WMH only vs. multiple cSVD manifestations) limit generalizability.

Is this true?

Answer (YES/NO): NO